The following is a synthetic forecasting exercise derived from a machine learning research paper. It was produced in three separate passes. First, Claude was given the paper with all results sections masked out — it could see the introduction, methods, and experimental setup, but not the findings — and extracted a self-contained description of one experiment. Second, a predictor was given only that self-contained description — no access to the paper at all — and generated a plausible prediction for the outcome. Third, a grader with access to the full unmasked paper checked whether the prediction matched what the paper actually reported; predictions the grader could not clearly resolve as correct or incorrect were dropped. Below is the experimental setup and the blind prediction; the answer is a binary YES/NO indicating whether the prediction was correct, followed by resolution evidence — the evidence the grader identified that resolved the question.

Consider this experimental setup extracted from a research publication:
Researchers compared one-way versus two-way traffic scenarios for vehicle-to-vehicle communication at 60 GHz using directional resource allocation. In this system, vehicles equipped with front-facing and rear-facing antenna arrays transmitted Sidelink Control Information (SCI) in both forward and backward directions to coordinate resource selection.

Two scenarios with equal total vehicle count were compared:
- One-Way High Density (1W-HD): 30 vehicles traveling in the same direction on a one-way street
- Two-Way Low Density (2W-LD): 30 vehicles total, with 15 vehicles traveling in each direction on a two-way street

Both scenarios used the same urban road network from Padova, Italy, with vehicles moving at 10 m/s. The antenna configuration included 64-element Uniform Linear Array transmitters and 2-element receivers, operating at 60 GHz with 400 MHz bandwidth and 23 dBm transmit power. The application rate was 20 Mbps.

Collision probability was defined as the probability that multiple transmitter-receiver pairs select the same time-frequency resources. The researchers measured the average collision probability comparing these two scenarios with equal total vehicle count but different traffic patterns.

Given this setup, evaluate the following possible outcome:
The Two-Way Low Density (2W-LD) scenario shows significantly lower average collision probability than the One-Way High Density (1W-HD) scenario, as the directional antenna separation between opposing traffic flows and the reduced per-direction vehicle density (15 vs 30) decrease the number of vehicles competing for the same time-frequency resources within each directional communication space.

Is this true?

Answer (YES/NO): YES